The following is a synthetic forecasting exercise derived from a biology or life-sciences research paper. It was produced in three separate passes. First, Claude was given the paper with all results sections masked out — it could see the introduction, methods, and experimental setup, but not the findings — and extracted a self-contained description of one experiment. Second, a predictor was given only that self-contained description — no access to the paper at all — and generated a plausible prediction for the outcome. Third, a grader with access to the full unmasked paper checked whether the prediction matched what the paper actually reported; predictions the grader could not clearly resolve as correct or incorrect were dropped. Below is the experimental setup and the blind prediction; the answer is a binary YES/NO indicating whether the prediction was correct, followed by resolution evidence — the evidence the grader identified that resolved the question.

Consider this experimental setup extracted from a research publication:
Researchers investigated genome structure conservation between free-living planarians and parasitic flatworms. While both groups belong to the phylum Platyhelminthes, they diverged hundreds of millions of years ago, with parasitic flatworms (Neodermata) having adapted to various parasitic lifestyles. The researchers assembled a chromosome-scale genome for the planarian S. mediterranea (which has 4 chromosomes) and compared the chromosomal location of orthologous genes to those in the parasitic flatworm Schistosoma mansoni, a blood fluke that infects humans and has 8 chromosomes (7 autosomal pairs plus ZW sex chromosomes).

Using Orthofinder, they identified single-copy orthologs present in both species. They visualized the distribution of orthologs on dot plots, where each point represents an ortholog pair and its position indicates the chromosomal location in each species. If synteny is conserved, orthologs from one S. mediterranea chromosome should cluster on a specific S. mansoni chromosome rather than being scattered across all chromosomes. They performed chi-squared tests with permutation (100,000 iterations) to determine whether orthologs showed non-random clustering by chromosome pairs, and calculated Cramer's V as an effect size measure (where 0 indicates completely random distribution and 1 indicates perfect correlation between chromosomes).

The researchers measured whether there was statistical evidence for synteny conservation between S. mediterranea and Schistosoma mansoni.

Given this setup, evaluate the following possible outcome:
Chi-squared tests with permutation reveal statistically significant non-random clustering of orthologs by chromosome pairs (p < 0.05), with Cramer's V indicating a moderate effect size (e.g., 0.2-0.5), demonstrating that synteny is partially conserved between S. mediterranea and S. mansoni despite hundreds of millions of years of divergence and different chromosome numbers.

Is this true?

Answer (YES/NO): NO